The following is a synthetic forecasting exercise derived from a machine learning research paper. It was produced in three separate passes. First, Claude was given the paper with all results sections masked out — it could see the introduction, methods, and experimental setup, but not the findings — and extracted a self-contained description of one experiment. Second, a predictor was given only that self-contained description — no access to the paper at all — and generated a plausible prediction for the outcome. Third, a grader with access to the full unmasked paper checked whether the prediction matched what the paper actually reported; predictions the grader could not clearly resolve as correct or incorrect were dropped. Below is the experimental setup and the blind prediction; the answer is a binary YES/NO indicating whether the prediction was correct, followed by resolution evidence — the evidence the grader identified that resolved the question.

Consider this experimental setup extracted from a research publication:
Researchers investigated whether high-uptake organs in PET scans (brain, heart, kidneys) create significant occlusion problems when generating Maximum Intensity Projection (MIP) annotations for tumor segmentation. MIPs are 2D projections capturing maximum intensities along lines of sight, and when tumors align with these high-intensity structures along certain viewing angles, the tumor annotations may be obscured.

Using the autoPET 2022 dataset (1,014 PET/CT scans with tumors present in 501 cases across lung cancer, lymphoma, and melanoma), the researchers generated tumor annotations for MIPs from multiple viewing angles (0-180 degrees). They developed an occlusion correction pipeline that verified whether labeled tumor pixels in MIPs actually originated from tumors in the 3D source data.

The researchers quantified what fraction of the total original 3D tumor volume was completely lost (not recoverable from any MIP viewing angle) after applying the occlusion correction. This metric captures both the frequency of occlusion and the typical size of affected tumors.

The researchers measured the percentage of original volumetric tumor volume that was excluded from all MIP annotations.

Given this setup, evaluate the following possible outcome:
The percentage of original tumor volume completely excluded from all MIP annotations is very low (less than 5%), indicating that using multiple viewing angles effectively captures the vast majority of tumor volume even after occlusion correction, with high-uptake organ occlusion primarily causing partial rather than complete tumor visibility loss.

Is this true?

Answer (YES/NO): YES